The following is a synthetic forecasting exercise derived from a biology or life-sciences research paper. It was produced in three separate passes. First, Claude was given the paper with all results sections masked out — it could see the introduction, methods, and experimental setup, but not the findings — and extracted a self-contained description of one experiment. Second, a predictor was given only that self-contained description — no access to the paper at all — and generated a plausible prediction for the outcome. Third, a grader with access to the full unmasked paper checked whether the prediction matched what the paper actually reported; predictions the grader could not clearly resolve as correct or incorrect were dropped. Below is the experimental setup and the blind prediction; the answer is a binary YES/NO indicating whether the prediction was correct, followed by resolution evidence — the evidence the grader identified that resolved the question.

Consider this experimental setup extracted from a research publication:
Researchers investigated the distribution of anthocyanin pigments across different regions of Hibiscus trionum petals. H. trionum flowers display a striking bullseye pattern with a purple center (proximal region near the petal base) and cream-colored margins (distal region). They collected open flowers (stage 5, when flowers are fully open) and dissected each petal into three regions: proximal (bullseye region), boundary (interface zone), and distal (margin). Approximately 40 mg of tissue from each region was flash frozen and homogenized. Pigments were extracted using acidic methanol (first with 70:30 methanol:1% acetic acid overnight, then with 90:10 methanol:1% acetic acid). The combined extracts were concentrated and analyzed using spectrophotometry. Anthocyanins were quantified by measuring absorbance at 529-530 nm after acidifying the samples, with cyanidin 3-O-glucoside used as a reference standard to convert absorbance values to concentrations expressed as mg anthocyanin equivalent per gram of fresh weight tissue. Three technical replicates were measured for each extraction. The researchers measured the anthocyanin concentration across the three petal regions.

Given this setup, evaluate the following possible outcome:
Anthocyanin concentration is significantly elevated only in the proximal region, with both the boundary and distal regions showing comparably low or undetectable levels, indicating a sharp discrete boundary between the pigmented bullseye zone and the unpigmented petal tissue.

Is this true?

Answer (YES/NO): YES